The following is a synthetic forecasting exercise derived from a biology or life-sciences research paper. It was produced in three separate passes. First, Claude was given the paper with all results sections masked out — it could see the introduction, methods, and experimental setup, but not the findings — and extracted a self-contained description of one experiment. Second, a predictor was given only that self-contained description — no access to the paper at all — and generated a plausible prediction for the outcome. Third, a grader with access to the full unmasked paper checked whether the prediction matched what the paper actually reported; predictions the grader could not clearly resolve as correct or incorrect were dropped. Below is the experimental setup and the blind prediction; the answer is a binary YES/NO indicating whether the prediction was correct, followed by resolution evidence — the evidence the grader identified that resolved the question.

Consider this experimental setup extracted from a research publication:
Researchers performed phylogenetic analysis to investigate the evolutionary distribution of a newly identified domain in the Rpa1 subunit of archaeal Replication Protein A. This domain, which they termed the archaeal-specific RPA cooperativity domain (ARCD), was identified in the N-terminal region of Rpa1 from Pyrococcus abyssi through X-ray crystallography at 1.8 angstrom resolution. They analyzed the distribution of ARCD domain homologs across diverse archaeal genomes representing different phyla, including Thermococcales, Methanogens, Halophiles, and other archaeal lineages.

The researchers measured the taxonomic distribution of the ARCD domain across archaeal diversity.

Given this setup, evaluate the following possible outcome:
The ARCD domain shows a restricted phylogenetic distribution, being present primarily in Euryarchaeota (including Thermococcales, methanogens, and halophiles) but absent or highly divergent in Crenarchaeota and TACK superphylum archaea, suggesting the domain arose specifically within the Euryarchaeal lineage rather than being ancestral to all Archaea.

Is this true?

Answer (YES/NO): NO